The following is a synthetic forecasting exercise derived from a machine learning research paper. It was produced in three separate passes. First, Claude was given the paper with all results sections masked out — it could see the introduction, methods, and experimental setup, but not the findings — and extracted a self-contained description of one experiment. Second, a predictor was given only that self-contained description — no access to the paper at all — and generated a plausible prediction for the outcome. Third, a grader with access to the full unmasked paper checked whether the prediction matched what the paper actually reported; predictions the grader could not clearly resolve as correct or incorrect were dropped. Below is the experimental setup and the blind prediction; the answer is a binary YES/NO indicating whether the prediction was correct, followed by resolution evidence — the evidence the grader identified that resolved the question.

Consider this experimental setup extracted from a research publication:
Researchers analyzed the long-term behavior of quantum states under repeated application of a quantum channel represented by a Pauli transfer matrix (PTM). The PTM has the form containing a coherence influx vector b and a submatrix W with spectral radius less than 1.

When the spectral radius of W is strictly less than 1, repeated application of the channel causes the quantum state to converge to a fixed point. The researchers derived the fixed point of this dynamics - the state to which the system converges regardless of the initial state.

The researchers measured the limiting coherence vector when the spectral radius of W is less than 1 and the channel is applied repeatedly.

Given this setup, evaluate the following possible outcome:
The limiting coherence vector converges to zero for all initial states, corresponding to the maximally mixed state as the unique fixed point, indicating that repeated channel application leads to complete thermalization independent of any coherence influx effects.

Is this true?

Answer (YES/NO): NO